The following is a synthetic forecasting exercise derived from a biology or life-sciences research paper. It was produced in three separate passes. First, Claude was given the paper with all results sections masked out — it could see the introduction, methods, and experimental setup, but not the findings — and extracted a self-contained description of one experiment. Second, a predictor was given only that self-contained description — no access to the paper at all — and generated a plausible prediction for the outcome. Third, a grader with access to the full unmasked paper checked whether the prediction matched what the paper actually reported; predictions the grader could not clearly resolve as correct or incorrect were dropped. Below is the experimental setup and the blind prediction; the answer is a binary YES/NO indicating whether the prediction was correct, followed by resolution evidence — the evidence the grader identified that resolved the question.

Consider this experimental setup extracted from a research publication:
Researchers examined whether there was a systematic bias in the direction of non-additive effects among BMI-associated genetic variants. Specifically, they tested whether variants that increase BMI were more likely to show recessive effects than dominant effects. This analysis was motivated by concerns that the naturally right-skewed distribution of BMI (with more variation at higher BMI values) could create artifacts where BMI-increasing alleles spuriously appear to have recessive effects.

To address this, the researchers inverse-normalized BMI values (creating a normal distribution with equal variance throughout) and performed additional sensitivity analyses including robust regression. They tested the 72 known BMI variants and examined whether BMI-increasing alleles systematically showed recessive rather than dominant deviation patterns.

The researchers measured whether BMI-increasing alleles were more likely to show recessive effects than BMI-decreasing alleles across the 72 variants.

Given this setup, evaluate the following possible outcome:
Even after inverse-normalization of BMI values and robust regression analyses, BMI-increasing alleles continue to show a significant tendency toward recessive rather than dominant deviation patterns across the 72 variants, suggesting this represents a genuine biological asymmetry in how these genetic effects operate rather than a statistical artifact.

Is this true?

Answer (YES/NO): NO